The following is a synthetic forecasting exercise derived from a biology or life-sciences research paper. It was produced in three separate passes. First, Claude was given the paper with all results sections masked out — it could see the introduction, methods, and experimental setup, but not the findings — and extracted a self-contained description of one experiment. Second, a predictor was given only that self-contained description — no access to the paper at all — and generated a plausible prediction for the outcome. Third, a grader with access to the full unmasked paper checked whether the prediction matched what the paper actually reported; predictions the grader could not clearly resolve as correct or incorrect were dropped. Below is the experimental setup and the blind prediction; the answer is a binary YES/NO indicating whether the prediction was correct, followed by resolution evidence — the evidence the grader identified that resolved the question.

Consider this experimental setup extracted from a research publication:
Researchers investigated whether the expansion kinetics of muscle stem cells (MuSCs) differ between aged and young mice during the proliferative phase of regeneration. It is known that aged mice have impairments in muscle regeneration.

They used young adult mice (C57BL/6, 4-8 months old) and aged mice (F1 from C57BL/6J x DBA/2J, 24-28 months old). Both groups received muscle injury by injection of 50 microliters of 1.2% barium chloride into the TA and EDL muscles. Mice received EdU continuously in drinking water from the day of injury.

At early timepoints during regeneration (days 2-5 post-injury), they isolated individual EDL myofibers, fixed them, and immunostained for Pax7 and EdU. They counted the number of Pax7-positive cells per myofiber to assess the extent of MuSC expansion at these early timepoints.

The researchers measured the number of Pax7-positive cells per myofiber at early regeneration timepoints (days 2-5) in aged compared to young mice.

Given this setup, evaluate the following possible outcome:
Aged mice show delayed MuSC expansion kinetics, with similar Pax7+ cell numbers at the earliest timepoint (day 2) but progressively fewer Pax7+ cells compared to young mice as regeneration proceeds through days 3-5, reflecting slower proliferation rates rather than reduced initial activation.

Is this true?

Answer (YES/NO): NO